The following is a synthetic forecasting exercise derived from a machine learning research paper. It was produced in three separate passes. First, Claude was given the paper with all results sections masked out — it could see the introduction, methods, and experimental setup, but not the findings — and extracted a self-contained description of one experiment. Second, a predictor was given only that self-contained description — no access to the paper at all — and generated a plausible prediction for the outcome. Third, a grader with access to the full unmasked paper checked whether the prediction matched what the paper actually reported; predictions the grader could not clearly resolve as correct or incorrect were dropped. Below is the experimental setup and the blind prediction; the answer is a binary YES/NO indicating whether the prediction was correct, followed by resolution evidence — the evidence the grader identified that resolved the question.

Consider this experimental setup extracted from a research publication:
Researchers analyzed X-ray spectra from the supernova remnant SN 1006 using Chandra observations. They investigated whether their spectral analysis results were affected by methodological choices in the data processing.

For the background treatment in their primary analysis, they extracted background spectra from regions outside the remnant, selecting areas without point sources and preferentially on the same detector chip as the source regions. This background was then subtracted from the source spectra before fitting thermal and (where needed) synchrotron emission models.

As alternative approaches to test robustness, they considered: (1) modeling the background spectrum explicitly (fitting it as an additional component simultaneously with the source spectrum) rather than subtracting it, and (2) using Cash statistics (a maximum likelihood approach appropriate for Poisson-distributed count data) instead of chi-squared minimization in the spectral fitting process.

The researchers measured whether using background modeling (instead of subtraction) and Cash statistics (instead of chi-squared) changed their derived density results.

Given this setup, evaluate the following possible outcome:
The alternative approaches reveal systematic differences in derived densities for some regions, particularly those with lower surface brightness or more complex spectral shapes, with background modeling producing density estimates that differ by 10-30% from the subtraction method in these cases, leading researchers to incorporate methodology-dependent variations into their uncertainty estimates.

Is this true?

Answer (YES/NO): NO